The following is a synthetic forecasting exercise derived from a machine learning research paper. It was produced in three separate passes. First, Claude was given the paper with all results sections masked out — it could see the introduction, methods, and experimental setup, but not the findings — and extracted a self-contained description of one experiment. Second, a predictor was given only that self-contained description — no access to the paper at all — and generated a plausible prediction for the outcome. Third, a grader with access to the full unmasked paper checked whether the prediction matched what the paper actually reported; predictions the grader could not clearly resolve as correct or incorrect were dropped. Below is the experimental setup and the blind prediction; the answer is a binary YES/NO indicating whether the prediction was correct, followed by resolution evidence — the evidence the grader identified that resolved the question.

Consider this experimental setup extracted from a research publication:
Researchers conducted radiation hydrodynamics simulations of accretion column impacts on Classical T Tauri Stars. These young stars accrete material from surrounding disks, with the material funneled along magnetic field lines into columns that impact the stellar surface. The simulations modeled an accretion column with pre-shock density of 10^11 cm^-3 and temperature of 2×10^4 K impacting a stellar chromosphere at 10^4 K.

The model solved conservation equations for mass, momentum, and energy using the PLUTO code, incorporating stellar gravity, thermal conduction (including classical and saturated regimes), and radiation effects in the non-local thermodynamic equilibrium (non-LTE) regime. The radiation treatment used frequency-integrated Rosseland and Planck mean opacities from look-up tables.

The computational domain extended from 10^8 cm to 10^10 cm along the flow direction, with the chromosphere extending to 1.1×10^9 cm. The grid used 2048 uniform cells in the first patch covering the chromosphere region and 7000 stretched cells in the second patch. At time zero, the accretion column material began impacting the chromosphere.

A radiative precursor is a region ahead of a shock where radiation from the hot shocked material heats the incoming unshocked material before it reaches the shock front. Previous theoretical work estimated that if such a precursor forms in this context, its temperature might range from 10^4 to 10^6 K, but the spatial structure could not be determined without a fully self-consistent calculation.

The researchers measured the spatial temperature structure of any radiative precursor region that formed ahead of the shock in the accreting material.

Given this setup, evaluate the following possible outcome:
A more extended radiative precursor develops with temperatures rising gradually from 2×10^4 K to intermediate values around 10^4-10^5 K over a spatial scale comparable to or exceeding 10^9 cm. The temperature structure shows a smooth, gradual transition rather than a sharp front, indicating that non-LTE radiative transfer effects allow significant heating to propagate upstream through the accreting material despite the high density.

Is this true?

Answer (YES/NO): NO